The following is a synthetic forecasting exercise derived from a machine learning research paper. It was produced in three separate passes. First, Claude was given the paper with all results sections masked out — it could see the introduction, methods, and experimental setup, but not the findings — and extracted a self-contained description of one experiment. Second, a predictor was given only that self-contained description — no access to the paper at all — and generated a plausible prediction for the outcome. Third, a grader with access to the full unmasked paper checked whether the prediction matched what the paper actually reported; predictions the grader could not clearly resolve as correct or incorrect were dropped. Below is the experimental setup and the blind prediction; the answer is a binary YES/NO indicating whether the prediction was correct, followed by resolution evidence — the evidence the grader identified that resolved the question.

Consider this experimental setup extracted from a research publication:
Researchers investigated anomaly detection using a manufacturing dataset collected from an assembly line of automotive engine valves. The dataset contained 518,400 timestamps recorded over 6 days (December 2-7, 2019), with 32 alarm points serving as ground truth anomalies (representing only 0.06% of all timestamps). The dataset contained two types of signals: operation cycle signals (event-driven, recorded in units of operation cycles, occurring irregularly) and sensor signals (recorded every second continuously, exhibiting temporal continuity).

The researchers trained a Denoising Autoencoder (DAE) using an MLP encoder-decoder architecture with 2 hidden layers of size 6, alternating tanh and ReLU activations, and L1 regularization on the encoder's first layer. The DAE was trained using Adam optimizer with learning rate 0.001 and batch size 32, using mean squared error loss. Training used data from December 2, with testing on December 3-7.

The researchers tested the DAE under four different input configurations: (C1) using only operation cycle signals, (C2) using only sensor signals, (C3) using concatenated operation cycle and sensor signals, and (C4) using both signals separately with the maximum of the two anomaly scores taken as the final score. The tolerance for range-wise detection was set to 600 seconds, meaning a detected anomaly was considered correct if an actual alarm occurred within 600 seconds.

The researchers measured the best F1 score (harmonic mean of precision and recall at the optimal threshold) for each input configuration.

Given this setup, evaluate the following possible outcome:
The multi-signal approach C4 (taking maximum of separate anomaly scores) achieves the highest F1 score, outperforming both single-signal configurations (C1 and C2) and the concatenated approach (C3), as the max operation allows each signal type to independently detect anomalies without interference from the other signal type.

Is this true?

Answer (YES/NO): NO